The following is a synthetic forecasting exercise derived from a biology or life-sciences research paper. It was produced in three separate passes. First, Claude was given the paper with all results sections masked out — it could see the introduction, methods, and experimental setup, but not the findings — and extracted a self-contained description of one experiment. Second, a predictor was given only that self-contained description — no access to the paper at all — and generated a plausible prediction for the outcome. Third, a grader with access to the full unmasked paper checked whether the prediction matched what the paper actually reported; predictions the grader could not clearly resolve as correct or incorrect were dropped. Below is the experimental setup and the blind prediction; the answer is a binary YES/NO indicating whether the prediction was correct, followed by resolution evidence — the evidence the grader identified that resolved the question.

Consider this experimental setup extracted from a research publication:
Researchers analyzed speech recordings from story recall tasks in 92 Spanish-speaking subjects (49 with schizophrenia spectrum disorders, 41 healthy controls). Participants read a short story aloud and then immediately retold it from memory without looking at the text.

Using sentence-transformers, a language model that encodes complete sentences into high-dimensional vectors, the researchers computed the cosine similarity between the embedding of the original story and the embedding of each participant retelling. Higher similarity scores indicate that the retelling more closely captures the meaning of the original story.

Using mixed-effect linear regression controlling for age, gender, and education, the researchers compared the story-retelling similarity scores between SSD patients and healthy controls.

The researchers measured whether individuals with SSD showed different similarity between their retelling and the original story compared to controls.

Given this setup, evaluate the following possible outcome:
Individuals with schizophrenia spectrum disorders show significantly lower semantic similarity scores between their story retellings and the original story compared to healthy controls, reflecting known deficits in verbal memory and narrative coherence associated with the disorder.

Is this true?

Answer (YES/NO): YES